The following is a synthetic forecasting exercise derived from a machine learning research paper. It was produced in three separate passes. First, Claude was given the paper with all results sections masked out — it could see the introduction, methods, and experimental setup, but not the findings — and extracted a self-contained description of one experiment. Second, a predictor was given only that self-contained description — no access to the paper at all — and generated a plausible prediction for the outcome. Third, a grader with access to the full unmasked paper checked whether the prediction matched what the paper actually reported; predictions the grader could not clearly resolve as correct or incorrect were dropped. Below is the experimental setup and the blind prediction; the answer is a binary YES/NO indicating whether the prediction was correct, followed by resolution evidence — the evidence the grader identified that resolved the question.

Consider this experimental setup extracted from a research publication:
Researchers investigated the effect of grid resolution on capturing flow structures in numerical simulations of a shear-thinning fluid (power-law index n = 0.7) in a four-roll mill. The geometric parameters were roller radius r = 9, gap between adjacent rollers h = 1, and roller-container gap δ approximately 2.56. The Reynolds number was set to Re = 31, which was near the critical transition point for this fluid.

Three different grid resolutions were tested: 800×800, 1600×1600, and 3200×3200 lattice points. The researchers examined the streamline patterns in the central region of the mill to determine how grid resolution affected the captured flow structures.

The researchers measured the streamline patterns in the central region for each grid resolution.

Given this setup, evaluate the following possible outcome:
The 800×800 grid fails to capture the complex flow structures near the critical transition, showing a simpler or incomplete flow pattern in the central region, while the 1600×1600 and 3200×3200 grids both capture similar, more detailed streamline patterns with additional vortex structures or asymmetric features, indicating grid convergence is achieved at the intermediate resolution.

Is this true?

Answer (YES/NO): NO